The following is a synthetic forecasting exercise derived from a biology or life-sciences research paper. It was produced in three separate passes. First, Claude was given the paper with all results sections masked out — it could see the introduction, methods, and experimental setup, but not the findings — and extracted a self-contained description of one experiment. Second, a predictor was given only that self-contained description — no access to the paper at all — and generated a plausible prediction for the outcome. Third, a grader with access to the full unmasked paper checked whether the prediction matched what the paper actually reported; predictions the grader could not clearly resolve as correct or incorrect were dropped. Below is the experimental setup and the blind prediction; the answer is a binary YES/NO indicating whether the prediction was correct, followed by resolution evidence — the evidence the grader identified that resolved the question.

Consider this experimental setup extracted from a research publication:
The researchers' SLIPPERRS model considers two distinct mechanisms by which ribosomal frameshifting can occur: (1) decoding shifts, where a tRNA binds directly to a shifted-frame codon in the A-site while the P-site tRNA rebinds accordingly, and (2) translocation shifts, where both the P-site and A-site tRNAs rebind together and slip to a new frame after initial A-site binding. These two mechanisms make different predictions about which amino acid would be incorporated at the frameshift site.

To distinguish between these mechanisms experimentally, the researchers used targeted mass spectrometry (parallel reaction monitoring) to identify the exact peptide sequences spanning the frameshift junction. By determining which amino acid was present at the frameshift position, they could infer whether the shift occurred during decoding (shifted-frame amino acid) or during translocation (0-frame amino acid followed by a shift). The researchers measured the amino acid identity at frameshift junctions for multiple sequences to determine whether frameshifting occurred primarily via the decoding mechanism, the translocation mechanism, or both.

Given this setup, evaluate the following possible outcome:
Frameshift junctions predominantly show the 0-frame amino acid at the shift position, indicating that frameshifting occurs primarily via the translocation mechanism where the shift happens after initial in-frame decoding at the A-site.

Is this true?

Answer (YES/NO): NO